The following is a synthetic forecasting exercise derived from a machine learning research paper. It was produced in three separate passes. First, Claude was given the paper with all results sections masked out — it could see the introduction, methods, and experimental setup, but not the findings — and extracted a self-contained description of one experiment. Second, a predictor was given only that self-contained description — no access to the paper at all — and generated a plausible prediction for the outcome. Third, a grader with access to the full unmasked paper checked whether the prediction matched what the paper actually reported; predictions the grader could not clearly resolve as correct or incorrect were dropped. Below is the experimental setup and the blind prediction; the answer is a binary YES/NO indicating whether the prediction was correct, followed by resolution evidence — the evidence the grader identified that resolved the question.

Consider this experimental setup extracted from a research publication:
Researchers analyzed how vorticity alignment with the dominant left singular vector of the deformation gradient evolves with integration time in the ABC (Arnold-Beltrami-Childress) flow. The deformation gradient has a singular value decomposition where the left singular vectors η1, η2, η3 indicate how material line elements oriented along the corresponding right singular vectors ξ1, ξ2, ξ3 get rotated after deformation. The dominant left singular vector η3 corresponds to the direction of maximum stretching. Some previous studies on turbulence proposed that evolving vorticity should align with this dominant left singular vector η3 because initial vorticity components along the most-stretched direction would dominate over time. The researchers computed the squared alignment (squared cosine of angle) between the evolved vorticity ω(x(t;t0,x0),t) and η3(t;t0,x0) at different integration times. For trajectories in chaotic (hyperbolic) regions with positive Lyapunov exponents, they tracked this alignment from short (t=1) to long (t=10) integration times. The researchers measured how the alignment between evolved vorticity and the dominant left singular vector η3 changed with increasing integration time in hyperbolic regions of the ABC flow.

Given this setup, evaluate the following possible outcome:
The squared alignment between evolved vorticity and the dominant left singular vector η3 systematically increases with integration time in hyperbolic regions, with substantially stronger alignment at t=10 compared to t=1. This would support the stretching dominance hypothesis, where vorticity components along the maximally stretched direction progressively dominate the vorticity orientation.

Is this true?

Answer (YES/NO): NO